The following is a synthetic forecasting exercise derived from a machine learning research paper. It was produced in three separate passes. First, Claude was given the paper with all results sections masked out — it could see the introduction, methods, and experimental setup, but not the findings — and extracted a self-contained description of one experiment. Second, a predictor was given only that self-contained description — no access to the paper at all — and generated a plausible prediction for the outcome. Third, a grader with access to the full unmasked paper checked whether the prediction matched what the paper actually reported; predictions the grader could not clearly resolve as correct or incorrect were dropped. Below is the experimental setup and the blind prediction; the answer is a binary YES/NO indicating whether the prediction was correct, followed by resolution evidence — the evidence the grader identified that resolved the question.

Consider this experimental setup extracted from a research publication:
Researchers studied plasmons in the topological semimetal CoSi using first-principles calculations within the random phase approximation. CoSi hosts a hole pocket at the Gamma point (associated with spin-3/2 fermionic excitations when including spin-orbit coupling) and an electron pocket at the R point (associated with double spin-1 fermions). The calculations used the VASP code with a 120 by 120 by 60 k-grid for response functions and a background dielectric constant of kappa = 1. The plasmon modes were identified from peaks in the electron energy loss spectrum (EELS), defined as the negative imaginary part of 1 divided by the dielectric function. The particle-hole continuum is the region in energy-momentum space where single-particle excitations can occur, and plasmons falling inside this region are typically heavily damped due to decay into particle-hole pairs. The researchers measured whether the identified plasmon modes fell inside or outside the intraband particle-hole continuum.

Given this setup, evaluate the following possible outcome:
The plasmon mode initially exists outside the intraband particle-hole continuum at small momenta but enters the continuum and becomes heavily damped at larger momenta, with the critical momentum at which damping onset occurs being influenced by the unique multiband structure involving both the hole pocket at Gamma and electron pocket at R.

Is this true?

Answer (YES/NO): NO